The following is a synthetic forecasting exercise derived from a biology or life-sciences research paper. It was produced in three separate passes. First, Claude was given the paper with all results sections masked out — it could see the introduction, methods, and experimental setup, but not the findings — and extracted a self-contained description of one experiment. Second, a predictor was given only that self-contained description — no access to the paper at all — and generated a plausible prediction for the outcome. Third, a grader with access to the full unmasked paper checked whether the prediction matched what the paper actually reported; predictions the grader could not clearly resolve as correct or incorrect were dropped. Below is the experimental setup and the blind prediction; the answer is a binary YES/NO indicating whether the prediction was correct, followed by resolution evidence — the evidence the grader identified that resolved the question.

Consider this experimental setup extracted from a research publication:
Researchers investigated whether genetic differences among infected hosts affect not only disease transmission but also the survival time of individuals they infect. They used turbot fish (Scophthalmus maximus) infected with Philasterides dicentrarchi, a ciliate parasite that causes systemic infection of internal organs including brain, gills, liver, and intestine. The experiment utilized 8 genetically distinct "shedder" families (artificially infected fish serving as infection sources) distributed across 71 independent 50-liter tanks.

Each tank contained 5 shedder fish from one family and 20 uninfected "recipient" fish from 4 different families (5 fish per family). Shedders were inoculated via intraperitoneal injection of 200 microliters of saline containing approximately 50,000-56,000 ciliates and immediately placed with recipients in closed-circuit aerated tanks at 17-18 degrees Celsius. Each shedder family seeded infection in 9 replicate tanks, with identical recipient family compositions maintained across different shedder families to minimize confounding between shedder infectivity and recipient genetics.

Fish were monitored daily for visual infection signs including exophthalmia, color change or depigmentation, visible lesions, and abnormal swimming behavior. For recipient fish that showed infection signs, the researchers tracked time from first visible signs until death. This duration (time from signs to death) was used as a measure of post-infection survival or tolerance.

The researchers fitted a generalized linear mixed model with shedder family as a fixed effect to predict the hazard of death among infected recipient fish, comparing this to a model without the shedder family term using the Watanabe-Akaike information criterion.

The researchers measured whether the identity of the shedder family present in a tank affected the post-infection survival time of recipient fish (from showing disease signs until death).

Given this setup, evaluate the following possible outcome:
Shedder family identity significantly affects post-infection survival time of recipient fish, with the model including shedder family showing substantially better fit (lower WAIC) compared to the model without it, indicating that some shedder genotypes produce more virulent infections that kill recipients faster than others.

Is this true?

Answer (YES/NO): NO